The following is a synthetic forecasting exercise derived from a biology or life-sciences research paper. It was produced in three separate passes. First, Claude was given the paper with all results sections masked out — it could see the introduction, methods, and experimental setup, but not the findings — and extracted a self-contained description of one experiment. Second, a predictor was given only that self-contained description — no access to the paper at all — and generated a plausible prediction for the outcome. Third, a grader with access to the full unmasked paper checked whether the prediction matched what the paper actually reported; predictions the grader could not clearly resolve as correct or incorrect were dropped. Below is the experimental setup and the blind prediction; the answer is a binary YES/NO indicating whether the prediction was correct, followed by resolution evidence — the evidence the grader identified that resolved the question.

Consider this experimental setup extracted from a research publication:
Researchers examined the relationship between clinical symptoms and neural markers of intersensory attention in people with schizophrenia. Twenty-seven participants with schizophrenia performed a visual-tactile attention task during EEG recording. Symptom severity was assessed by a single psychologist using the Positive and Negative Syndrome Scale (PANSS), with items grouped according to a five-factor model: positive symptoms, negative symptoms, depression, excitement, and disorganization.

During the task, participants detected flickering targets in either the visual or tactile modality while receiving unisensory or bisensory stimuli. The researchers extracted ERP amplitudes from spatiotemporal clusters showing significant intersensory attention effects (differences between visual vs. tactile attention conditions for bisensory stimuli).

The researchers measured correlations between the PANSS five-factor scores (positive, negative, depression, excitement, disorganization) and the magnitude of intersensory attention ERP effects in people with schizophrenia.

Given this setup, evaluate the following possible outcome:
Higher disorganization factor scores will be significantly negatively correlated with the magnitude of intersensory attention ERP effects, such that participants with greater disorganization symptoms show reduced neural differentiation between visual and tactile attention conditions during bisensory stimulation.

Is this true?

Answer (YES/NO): NO